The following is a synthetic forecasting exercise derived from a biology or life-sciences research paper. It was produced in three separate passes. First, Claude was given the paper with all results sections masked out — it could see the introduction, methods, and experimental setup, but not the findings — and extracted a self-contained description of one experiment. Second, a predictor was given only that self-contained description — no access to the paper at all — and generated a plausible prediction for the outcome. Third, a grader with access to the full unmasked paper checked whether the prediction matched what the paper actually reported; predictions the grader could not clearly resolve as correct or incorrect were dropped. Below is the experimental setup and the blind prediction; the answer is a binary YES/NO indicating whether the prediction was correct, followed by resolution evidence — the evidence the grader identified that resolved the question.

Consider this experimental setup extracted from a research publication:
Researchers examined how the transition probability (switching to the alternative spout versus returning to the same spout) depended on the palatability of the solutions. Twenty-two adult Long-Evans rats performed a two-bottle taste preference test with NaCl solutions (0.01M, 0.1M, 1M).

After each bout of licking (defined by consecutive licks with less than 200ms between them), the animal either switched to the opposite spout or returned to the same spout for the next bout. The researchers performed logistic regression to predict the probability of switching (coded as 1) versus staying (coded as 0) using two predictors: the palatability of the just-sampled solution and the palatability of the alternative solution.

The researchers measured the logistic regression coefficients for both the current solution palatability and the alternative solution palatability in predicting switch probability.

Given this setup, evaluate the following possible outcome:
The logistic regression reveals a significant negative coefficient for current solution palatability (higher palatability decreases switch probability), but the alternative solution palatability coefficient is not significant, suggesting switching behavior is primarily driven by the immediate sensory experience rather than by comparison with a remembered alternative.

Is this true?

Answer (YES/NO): NO